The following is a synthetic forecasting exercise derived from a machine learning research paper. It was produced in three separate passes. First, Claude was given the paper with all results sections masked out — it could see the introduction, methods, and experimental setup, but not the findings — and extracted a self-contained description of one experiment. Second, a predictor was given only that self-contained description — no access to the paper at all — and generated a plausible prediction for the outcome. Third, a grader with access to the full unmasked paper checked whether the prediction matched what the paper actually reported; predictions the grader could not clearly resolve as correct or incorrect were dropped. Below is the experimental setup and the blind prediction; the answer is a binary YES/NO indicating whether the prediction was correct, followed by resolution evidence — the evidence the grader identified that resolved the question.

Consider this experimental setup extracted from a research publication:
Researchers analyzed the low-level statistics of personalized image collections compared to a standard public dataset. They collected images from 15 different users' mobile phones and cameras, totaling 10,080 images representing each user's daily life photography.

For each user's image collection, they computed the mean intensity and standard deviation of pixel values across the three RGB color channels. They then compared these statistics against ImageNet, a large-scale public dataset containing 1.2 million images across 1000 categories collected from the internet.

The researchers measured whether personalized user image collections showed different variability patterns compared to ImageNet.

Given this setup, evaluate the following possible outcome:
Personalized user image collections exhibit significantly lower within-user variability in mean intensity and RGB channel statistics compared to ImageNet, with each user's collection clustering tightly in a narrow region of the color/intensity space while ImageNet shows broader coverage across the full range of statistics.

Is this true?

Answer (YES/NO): YES